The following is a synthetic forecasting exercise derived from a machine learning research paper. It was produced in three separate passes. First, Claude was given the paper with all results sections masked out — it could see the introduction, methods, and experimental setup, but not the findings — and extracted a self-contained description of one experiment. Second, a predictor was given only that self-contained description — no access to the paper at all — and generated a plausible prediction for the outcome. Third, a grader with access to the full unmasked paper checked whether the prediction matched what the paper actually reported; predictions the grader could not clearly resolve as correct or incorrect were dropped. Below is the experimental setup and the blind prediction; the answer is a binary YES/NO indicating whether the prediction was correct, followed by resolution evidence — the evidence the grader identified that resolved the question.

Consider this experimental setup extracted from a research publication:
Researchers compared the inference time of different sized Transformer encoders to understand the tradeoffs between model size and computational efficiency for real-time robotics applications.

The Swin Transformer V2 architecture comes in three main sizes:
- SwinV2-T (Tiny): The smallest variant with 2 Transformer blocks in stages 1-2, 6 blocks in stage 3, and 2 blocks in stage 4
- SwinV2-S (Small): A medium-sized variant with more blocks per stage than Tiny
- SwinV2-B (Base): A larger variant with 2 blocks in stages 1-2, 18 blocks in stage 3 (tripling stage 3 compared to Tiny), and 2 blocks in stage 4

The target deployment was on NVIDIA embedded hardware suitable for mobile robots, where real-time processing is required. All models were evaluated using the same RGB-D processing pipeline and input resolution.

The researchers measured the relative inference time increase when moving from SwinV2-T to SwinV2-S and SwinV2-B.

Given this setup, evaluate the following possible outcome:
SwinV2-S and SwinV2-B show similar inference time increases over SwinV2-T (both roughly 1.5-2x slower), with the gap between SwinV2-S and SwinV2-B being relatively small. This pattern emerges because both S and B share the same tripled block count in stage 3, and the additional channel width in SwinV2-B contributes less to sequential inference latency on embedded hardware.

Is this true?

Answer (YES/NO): NO